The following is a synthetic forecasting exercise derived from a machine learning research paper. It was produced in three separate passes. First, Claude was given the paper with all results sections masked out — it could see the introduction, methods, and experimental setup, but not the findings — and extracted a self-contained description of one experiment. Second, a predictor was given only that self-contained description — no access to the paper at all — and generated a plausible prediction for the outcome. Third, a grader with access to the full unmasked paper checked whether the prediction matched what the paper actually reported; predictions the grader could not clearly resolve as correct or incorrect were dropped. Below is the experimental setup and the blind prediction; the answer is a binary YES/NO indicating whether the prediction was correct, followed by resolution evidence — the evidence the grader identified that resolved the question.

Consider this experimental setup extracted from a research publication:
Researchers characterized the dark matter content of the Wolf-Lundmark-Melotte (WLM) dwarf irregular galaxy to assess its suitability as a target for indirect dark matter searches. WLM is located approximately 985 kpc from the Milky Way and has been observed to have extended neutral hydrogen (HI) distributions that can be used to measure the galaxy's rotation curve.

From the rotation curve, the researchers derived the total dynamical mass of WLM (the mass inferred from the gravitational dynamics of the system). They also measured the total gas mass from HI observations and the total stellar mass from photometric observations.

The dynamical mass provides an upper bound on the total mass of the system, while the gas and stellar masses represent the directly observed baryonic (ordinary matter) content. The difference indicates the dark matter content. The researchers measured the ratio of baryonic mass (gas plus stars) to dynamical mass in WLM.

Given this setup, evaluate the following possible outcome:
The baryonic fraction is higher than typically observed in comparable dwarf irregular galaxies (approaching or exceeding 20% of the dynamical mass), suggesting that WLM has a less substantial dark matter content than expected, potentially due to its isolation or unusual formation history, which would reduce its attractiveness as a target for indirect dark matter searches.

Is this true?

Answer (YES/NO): NO